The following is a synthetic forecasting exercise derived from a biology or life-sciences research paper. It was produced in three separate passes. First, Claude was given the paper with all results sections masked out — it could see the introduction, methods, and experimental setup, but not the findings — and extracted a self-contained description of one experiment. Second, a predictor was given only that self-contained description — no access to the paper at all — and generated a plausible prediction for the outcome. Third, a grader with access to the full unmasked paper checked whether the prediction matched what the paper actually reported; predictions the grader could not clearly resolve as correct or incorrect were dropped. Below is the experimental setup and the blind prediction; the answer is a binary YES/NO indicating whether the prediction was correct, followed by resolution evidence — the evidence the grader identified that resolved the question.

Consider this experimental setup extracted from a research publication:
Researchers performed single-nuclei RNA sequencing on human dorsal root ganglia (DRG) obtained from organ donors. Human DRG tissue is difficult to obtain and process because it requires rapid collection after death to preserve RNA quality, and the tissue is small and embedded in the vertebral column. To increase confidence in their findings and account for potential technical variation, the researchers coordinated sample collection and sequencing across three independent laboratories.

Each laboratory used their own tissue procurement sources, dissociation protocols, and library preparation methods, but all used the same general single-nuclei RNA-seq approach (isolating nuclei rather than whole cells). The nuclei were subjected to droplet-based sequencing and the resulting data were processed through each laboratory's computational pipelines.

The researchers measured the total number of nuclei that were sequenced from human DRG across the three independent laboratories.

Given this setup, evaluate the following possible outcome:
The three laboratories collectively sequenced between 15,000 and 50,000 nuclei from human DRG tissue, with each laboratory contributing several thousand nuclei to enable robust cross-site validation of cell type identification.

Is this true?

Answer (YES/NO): NO